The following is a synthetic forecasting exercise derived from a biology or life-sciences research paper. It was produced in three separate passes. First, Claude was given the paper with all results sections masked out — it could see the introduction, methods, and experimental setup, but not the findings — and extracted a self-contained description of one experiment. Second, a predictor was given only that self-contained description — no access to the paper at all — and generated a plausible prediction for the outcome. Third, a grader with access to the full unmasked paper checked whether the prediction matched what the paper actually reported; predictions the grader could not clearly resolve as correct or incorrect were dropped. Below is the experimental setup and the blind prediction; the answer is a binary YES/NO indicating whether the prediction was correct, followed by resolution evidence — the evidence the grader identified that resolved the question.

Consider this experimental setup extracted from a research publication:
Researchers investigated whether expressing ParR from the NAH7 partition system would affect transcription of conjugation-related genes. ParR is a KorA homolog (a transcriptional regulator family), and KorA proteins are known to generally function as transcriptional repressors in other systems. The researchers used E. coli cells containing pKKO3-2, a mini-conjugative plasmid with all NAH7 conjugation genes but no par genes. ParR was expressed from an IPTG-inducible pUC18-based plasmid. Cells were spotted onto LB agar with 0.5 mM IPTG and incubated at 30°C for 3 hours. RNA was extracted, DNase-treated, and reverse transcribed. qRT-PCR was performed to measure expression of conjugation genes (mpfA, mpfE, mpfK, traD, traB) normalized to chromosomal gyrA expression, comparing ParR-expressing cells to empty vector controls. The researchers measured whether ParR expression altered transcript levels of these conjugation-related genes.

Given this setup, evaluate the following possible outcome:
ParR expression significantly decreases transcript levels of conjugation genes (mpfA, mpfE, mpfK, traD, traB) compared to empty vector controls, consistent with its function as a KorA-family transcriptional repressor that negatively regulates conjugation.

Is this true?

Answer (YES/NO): NO